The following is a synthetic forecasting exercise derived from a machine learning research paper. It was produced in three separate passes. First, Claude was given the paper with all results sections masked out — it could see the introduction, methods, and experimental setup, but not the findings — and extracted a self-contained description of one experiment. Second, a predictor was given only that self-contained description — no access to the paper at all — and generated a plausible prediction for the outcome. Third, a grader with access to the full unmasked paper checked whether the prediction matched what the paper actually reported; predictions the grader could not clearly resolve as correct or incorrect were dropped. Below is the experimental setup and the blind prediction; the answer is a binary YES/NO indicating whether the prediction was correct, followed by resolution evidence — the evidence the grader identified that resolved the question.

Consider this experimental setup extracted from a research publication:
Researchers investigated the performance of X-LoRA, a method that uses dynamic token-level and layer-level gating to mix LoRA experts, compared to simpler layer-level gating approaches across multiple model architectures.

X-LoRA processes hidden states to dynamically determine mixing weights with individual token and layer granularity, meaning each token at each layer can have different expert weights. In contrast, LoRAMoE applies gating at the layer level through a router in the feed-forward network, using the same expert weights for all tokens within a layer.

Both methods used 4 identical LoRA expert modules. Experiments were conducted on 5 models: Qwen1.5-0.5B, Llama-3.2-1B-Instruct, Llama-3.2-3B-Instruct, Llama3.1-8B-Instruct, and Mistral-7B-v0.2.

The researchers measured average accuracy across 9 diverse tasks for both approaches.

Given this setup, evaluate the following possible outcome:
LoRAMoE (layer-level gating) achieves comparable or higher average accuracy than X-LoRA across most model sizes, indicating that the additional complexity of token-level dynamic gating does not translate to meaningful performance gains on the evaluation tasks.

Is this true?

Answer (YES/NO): YES